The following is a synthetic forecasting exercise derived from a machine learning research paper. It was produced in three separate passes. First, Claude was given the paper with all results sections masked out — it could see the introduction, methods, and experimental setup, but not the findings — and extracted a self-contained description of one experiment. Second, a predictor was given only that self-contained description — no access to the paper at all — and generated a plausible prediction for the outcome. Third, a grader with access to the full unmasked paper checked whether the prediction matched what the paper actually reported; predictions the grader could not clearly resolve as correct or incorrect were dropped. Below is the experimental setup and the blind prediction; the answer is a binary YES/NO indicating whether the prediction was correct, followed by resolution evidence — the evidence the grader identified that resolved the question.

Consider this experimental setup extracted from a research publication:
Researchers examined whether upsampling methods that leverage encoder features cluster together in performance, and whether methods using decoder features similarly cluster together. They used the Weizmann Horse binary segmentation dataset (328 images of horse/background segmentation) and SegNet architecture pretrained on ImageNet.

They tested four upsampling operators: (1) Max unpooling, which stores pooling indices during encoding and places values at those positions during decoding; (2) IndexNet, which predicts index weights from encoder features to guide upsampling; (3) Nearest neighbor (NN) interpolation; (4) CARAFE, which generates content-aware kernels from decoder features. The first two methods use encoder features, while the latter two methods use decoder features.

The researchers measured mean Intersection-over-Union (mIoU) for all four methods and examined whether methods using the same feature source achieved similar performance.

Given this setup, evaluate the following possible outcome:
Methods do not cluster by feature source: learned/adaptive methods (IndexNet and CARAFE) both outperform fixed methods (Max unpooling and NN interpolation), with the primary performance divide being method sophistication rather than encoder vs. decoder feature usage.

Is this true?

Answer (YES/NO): NO